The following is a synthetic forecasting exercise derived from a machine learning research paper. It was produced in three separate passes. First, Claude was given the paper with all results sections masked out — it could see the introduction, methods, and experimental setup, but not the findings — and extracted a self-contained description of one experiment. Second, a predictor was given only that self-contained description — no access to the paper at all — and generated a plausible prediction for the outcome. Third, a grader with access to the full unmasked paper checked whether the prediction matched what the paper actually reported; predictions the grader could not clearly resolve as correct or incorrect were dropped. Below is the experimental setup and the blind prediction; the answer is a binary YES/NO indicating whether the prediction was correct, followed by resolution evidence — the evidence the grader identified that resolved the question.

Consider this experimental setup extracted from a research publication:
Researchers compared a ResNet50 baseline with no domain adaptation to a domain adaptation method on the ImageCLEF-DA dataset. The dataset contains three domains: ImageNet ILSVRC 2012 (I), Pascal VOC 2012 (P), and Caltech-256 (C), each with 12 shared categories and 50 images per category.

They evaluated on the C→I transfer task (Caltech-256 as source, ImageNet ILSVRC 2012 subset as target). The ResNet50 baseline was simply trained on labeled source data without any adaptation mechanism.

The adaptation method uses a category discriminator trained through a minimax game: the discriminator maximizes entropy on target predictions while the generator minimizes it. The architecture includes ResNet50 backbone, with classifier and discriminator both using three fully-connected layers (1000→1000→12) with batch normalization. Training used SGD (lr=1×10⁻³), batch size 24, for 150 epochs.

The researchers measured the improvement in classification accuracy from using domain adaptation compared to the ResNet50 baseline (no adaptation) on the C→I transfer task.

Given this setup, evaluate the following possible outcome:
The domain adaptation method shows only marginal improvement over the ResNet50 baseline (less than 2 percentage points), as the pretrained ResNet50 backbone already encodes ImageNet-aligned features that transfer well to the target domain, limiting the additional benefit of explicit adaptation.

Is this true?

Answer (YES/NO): NO